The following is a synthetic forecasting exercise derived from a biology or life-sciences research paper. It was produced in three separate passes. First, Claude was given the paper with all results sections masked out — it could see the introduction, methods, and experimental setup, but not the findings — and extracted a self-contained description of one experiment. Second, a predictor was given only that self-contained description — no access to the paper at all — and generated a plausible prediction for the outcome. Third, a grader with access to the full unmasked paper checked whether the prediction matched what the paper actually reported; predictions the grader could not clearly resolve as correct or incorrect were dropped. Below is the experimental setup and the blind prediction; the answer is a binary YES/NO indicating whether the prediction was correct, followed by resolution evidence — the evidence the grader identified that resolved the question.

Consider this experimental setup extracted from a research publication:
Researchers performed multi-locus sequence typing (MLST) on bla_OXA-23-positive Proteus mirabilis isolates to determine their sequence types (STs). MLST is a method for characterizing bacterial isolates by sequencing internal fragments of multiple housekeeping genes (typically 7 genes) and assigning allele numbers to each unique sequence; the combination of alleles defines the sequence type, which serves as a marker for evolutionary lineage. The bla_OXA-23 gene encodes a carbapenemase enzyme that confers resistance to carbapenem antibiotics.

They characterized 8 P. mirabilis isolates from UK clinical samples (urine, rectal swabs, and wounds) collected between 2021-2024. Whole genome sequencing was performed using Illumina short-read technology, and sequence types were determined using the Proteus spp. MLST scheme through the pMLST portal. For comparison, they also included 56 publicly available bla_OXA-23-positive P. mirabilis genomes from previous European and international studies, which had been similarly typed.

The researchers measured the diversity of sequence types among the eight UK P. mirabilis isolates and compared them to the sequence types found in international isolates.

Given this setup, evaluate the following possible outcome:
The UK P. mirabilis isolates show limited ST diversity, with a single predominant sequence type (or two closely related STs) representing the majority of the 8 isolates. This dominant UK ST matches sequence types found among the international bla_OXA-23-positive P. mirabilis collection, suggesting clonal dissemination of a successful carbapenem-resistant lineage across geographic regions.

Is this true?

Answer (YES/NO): YES